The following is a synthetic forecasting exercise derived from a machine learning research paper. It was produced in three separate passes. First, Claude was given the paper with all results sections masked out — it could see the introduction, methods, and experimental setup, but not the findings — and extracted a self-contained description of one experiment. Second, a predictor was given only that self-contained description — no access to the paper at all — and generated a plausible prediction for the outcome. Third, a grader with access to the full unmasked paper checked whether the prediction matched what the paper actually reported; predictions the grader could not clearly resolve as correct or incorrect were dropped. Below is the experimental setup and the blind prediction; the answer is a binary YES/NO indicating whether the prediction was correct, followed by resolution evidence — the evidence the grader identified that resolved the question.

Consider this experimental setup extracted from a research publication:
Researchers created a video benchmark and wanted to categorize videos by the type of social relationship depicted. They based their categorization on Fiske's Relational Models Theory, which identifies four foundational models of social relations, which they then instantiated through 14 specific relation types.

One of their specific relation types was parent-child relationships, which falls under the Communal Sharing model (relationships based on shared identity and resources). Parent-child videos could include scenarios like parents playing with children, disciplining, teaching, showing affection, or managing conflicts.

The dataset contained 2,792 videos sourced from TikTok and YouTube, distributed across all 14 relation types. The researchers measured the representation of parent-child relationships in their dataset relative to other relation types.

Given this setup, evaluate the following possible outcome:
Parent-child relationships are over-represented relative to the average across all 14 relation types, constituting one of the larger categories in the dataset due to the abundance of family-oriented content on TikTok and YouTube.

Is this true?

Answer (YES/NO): YES